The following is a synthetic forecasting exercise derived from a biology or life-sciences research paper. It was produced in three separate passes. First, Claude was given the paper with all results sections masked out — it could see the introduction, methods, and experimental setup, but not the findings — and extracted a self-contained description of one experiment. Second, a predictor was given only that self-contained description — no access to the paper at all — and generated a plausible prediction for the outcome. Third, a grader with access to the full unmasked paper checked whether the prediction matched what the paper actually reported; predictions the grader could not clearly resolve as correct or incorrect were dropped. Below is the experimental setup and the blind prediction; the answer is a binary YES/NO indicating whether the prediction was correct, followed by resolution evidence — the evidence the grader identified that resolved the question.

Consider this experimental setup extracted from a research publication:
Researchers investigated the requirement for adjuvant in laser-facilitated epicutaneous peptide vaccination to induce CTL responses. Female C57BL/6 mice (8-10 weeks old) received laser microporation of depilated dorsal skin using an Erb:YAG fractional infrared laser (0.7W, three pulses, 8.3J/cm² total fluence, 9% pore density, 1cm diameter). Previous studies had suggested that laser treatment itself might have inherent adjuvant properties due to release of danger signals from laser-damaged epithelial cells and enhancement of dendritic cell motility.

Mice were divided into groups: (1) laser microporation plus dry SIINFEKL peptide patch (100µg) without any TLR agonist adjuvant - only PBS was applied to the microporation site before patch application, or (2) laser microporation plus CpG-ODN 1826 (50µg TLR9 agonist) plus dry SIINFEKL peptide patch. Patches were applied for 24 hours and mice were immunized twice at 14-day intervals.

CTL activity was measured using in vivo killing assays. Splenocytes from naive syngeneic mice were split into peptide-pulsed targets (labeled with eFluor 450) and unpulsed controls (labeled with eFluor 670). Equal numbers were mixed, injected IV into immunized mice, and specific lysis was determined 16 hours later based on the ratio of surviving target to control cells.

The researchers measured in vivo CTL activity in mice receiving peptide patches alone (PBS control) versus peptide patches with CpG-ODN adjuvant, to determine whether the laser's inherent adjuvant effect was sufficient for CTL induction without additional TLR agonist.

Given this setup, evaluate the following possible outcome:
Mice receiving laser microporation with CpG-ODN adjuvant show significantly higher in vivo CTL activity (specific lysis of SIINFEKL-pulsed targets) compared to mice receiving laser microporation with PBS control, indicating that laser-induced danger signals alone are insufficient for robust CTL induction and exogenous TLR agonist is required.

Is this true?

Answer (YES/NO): YES